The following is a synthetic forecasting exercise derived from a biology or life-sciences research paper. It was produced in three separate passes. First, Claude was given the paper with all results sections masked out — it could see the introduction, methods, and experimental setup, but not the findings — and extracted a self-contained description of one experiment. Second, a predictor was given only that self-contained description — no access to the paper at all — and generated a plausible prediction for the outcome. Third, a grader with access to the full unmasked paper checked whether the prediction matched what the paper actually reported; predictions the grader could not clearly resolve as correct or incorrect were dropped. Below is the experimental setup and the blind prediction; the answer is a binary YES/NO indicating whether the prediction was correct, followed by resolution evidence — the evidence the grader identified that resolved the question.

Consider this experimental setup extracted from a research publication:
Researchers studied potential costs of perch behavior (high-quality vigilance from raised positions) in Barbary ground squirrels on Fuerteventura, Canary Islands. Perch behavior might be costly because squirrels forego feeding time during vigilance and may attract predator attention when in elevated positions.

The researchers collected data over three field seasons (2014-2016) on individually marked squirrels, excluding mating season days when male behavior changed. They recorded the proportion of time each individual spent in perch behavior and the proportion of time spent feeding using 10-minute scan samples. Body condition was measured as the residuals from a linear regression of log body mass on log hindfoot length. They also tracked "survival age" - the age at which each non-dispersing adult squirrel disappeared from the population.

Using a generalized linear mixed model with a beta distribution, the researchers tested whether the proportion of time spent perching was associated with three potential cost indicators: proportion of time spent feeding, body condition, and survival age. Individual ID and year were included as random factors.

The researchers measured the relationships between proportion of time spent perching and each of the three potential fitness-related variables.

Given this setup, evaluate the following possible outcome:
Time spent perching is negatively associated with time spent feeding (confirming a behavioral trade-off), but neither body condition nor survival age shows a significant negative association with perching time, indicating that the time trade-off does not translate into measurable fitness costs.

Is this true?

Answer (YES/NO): YES